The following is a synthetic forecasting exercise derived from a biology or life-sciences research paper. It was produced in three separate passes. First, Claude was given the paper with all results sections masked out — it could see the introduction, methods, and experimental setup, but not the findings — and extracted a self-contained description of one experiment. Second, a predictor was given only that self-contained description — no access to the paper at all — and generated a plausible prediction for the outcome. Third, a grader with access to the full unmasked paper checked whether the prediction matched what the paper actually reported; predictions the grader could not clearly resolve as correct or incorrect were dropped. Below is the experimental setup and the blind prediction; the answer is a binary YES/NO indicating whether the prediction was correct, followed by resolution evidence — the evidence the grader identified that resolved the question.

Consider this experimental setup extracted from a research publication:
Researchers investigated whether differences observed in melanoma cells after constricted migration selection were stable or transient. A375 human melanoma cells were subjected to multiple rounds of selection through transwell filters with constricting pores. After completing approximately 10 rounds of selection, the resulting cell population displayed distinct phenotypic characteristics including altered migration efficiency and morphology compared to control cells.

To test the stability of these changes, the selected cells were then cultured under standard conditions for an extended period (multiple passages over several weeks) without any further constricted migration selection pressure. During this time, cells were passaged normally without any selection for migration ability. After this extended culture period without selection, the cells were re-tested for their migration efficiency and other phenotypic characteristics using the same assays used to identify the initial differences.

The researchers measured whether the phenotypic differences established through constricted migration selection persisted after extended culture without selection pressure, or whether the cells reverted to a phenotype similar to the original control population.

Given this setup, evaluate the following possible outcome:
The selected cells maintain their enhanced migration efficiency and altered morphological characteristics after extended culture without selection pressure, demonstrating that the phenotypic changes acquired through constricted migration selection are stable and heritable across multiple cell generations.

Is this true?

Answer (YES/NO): YES